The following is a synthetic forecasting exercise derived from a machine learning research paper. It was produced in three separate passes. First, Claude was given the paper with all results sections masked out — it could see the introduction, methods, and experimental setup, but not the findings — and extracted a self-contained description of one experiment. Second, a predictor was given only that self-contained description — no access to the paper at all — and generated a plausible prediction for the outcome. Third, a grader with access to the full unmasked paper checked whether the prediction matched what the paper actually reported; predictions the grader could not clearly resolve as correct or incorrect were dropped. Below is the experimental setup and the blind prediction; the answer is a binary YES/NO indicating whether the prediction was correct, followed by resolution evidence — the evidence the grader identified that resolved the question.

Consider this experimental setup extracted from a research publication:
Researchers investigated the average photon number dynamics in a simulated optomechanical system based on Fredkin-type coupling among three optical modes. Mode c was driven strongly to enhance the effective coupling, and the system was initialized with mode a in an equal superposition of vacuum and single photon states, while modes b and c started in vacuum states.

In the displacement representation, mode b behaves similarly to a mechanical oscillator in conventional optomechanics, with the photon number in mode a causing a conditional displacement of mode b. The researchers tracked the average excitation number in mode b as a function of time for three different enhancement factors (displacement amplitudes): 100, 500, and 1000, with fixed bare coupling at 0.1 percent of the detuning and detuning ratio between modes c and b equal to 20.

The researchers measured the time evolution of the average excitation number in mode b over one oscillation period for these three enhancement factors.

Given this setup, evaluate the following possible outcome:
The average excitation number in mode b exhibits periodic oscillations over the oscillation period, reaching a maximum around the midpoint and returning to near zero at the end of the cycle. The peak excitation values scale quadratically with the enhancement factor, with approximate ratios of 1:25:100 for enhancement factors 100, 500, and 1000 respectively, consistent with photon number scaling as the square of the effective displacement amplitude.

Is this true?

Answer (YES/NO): YES